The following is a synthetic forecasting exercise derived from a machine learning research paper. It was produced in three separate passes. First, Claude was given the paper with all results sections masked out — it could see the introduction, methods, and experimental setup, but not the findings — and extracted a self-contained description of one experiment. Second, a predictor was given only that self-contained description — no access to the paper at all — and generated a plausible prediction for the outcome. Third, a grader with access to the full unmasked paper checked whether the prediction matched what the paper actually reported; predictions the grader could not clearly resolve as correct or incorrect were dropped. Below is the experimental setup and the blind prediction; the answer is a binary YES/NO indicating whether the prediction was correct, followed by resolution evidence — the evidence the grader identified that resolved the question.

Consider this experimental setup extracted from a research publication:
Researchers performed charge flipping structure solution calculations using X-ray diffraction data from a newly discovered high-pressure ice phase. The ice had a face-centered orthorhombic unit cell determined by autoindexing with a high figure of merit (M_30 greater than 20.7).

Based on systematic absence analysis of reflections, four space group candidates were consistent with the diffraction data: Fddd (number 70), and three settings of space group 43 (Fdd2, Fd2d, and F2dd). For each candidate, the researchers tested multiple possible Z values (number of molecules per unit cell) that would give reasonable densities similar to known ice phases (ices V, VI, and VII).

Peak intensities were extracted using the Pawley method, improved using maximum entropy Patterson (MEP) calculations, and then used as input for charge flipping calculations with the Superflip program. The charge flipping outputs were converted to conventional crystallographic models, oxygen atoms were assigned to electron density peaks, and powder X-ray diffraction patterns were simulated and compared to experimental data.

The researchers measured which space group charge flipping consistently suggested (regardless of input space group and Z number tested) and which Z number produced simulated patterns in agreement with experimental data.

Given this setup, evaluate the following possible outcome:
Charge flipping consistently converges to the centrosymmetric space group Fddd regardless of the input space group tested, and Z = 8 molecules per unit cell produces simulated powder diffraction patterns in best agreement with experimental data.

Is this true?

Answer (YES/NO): NO